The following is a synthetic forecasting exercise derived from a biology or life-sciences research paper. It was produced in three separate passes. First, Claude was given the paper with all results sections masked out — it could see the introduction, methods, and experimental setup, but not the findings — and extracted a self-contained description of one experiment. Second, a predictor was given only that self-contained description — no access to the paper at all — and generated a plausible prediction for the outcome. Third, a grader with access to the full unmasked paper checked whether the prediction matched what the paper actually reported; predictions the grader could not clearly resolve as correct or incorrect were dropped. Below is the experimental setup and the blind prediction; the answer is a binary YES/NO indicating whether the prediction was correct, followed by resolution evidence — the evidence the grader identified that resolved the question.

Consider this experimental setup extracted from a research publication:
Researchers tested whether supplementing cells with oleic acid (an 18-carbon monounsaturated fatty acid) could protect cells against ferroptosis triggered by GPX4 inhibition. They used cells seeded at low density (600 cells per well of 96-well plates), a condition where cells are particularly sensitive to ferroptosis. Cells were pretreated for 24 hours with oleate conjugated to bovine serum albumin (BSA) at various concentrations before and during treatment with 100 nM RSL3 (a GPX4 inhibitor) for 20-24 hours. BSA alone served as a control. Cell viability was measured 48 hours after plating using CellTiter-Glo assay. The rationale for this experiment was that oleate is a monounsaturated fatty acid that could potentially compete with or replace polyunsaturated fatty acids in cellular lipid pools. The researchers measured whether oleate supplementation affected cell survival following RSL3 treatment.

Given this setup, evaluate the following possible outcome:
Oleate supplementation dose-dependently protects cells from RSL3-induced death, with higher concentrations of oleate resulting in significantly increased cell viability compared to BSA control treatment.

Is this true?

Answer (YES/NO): NO